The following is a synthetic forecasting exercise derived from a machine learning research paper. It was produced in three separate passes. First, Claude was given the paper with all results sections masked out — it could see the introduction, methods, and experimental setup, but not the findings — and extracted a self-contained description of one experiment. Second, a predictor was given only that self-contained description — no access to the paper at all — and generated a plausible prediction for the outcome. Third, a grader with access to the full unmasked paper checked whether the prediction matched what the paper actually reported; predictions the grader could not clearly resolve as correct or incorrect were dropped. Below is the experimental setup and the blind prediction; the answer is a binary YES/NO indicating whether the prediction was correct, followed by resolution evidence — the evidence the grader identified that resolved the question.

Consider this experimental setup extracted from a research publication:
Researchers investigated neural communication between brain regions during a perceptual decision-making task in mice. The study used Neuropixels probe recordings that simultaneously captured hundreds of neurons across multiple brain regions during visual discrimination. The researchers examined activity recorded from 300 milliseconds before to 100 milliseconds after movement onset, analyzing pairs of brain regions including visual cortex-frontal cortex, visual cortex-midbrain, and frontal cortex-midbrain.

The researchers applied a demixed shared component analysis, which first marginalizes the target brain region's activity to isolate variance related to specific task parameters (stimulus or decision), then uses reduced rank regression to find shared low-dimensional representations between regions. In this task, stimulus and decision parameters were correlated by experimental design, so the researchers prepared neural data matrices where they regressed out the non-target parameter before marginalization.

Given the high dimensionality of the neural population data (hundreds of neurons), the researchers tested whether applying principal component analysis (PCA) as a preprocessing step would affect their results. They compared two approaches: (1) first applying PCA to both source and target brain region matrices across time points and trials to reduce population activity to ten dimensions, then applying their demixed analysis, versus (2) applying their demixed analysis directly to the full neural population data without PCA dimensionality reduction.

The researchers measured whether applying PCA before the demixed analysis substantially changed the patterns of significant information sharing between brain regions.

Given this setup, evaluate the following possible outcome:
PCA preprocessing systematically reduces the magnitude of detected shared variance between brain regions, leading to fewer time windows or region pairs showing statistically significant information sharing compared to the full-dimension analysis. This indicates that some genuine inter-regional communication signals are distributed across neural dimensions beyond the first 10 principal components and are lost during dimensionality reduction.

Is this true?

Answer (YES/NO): NO